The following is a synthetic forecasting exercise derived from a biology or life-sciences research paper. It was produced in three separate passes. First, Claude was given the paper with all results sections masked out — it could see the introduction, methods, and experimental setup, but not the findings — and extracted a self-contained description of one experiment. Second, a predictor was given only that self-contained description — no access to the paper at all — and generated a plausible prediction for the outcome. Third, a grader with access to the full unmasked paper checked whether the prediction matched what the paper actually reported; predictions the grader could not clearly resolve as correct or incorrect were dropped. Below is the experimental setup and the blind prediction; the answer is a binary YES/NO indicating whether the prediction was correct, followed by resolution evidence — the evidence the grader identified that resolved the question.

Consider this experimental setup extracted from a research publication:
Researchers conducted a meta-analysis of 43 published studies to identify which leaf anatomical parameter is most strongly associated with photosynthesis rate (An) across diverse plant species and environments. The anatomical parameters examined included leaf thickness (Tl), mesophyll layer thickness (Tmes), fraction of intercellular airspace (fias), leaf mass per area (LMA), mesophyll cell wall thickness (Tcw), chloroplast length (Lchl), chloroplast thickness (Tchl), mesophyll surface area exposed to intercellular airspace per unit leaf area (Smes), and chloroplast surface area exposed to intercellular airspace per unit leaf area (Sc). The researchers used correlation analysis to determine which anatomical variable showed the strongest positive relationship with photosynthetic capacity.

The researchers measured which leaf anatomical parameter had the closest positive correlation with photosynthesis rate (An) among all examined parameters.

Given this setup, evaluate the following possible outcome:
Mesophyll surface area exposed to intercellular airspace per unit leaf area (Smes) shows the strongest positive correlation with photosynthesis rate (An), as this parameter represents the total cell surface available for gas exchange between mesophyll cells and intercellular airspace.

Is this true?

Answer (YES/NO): NO